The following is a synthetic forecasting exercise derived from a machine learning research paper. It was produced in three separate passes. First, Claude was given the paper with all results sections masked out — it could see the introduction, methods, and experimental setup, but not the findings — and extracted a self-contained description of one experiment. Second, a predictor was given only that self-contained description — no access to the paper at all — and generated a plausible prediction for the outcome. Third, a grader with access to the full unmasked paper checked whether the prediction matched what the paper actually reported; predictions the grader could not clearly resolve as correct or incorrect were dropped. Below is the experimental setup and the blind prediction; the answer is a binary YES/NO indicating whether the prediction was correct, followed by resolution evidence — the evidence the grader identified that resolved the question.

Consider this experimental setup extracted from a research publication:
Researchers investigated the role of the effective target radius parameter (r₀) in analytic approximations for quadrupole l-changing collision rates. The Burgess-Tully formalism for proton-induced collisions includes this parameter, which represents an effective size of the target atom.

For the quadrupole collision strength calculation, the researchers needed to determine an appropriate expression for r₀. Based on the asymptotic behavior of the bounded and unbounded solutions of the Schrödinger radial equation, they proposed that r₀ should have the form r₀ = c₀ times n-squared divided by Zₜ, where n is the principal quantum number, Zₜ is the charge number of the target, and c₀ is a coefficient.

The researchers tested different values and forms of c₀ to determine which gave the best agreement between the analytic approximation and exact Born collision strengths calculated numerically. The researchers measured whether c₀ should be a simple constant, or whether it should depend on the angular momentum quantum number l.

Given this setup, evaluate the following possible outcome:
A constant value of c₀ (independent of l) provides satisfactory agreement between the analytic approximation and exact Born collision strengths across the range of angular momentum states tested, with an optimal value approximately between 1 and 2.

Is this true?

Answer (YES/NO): YES